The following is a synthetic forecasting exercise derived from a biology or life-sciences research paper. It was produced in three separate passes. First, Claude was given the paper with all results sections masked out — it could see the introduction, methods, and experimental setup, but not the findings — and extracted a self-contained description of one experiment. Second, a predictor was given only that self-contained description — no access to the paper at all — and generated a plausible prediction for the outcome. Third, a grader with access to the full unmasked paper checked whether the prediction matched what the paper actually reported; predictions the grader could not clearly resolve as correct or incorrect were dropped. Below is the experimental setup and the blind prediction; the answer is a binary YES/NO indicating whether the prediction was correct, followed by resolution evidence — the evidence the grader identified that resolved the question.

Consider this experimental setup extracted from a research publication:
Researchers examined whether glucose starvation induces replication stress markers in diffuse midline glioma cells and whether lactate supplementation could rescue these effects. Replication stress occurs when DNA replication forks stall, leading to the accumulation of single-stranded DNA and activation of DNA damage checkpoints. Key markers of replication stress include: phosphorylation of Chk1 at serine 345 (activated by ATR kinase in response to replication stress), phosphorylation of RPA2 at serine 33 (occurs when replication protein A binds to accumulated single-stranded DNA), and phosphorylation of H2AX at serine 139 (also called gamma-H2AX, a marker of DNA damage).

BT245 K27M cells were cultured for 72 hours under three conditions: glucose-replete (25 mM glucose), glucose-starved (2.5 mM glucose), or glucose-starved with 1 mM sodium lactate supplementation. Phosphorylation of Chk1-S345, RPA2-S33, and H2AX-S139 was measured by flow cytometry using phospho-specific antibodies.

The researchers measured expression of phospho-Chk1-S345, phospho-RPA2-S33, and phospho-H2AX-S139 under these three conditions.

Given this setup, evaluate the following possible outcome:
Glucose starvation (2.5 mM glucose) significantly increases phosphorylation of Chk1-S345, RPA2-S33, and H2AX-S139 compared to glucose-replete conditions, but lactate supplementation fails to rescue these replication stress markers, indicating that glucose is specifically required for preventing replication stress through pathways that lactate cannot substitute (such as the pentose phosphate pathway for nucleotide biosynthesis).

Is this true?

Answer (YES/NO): NO